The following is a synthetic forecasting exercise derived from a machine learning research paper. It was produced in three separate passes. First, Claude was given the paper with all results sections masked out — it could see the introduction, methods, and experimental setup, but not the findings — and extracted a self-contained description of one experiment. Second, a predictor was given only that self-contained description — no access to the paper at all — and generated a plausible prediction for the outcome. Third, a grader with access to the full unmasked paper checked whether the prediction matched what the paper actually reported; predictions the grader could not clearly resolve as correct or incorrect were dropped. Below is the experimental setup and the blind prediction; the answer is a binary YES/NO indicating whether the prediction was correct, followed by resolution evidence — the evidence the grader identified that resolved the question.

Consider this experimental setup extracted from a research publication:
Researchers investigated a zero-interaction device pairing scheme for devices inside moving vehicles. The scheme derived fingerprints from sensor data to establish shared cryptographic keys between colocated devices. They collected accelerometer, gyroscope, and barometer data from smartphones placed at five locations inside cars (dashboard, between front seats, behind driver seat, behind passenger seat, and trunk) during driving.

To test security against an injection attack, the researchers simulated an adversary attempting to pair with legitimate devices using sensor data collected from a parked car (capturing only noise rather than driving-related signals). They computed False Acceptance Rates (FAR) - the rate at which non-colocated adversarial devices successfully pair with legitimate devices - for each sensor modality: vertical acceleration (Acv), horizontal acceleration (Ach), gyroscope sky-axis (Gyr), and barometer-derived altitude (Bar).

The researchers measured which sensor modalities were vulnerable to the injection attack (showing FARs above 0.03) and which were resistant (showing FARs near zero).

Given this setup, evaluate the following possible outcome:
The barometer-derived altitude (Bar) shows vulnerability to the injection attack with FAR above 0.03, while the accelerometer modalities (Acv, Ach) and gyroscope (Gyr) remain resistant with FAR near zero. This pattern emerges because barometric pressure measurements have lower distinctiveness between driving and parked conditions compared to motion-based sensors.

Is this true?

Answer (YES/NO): NO